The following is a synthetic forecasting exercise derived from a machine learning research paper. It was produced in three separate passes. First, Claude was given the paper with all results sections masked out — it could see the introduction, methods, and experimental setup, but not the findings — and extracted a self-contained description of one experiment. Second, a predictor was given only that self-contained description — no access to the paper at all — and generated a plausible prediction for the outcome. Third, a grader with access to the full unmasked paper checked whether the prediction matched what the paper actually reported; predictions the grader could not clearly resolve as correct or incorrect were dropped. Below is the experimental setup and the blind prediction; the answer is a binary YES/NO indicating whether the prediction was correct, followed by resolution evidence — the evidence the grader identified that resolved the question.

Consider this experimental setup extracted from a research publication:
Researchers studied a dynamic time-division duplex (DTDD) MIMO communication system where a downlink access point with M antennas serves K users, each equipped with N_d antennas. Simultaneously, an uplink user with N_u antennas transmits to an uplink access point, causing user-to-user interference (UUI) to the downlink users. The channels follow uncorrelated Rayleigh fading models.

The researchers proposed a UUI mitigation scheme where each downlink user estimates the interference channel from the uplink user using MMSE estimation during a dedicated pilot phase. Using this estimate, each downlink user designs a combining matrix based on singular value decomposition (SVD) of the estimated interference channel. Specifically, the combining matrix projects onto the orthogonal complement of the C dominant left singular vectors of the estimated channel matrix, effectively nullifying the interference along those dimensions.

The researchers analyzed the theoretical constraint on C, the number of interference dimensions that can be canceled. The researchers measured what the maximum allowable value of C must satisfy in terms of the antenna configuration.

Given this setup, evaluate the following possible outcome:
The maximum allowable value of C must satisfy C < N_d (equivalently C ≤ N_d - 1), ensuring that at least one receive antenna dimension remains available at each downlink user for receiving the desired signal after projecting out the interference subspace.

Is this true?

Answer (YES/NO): NO